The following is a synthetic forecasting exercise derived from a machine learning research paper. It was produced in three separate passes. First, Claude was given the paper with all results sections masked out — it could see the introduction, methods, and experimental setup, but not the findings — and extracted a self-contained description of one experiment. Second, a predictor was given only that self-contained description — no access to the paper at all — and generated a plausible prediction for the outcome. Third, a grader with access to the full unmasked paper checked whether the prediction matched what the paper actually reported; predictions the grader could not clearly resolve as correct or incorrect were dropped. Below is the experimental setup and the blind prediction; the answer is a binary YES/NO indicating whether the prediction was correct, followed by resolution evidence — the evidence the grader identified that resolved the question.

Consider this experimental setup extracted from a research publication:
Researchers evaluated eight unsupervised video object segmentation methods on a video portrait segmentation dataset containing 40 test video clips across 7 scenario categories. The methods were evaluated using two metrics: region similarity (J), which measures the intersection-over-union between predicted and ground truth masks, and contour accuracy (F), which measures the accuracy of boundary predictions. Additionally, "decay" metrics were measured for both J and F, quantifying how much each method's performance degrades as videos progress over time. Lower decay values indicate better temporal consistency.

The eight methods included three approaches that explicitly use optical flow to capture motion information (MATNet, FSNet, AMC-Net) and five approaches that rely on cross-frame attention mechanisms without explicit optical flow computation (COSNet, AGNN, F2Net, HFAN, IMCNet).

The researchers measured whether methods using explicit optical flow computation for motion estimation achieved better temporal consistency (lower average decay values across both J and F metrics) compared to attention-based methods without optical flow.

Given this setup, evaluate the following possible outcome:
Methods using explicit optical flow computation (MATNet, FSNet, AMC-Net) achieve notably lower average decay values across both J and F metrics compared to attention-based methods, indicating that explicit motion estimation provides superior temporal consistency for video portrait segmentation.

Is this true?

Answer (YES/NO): YES